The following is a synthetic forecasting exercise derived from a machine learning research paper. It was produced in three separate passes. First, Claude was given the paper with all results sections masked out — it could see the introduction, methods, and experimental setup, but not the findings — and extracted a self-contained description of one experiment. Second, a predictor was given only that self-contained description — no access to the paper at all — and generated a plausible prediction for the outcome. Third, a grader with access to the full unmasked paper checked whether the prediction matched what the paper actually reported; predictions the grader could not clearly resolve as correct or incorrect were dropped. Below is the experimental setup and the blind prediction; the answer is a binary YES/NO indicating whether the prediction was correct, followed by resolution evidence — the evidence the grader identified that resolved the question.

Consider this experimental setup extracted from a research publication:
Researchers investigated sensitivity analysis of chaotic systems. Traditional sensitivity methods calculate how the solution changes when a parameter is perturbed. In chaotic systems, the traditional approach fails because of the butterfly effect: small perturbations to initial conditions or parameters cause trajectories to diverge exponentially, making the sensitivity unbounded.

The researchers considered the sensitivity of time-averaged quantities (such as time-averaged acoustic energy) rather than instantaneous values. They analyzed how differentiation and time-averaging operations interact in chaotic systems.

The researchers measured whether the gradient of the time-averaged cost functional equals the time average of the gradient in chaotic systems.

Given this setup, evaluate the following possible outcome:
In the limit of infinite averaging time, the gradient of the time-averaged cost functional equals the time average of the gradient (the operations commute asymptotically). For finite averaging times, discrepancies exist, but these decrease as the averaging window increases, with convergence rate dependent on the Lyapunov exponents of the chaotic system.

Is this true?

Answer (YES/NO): NO